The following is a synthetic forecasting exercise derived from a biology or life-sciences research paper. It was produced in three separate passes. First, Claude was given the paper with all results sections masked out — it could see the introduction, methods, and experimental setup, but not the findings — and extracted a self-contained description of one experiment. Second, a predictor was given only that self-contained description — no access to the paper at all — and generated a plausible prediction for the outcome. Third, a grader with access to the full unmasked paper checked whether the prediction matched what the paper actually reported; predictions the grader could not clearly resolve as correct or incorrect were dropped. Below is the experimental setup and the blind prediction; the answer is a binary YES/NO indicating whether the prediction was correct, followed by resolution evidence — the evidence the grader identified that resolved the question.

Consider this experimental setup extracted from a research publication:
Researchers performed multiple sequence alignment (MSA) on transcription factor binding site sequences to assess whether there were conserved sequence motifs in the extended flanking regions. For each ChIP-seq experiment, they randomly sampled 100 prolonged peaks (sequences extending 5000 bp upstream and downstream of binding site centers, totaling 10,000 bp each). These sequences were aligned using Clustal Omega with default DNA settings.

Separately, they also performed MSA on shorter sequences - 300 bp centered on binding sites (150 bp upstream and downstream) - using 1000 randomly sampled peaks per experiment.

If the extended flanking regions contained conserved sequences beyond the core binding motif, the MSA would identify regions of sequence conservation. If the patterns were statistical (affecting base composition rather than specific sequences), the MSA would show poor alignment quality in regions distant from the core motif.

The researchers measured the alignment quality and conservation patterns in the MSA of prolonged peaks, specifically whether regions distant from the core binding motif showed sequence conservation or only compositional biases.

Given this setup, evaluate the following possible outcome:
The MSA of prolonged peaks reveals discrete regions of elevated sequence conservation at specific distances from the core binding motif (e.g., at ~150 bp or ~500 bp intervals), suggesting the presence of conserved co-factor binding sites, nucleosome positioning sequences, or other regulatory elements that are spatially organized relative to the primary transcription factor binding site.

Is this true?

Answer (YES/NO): NO